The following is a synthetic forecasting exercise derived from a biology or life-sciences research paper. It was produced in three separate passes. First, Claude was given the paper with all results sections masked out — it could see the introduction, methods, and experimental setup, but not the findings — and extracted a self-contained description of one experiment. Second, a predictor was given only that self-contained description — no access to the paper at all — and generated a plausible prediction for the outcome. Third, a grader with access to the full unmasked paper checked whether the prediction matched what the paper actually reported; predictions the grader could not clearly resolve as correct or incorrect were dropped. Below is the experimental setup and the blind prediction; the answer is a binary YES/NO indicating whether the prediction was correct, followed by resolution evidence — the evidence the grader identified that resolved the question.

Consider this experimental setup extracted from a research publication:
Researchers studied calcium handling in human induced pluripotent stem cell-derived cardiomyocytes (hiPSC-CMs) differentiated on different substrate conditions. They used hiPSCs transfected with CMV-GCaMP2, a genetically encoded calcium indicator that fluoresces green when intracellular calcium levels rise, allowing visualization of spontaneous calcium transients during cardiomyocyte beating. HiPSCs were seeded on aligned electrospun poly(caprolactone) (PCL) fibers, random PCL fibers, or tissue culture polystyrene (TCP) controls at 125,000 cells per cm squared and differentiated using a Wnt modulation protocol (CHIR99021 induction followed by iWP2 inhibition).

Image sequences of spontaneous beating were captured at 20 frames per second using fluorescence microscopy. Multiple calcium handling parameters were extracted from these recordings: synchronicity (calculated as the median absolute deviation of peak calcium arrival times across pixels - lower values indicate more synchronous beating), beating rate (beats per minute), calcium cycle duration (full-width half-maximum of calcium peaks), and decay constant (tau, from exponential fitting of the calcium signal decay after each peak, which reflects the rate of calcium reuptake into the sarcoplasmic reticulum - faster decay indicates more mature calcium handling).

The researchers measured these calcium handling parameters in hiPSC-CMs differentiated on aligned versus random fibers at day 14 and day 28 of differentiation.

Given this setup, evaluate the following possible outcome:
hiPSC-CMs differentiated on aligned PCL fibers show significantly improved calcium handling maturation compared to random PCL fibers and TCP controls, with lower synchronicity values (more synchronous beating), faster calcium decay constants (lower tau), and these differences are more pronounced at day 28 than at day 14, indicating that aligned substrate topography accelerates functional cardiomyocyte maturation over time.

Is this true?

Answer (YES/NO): NO